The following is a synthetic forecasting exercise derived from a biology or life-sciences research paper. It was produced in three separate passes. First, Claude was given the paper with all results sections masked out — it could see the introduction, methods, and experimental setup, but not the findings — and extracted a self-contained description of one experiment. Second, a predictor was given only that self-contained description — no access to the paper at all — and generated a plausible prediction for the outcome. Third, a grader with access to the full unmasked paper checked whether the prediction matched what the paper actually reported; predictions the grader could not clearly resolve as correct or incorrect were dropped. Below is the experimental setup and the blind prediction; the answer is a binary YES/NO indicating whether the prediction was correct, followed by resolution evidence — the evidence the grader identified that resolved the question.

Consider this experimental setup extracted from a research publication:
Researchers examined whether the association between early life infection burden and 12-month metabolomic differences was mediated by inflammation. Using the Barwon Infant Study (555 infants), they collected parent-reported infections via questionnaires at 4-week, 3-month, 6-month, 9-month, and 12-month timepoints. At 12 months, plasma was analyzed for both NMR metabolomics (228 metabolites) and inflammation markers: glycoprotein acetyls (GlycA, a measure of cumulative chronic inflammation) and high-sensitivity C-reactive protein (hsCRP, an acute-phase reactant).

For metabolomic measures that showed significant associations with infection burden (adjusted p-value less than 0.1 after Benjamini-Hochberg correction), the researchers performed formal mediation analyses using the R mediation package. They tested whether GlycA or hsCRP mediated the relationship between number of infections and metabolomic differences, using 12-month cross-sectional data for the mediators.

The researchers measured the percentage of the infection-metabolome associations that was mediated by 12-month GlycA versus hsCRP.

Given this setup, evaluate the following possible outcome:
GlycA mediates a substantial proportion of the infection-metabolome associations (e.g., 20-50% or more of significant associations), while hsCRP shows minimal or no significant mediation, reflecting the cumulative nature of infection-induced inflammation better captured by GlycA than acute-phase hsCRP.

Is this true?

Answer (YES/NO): YES